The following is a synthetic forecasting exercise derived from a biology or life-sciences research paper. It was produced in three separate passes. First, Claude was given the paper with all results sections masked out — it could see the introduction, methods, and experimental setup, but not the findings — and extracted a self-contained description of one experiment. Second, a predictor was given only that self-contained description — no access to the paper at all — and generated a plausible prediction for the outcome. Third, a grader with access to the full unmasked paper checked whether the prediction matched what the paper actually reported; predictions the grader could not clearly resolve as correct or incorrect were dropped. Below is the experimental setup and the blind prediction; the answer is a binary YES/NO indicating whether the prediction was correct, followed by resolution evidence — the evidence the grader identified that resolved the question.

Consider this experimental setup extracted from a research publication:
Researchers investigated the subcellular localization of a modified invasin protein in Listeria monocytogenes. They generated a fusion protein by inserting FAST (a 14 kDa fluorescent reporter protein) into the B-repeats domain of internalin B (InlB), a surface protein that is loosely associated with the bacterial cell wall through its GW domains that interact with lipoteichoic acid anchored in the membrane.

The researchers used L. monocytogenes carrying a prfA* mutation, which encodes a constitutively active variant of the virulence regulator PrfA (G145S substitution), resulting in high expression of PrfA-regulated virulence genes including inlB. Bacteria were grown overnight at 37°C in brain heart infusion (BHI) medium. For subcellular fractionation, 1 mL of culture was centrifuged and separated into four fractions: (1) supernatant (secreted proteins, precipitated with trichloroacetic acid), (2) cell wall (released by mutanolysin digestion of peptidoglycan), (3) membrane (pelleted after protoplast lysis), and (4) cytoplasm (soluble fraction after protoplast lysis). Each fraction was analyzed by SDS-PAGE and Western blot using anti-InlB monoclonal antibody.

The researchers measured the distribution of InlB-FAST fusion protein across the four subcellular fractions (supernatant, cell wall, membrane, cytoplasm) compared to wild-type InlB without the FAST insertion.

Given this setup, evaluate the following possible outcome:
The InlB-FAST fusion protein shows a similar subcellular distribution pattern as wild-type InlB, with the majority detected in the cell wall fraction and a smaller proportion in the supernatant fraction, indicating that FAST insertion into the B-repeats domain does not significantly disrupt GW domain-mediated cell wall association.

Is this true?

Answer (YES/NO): NO